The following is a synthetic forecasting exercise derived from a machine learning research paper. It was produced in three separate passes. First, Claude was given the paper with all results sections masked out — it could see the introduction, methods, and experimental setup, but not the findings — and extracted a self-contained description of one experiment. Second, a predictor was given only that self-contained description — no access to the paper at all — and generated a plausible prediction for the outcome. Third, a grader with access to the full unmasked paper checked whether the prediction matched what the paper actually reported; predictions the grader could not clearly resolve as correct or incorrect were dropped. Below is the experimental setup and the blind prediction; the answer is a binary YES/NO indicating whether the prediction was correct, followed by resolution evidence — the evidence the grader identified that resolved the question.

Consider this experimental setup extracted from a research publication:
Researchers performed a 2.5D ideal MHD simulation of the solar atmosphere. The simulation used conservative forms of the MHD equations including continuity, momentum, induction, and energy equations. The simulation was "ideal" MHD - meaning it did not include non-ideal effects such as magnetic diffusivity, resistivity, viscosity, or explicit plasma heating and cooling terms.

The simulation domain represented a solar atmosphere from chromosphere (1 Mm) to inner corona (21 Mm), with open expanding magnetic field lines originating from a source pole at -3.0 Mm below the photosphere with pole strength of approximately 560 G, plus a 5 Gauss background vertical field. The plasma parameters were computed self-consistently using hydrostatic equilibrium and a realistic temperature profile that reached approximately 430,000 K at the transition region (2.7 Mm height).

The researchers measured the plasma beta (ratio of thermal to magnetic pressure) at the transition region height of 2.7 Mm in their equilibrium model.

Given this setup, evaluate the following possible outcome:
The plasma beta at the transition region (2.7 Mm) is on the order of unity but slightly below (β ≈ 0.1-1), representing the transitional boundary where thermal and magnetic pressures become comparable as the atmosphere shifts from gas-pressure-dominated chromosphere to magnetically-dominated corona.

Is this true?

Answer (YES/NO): NO